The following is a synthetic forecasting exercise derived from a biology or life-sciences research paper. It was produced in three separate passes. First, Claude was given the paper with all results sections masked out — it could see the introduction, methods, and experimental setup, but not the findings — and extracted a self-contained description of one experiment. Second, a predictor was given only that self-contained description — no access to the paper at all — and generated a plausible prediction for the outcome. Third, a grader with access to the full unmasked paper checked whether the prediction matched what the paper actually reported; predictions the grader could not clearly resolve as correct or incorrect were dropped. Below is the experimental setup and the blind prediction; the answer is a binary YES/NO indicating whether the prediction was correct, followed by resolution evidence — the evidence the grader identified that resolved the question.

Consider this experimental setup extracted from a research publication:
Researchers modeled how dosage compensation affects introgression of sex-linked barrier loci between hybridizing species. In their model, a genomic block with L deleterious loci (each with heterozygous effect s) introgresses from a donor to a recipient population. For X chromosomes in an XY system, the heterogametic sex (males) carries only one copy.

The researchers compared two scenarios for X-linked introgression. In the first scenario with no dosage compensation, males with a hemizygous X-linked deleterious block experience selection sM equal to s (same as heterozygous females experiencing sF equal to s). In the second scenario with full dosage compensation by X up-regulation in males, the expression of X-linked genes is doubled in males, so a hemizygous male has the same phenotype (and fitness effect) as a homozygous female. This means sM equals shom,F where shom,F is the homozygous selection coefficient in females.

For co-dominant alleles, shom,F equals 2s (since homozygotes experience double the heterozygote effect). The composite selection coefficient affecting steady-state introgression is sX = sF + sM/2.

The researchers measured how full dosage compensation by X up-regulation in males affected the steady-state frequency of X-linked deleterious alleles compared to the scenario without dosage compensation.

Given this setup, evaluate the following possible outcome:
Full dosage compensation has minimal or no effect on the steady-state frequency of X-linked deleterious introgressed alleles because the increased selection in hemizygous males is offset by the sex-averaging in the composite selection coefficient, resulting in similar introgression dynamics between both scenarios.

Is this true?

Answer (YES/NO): NO